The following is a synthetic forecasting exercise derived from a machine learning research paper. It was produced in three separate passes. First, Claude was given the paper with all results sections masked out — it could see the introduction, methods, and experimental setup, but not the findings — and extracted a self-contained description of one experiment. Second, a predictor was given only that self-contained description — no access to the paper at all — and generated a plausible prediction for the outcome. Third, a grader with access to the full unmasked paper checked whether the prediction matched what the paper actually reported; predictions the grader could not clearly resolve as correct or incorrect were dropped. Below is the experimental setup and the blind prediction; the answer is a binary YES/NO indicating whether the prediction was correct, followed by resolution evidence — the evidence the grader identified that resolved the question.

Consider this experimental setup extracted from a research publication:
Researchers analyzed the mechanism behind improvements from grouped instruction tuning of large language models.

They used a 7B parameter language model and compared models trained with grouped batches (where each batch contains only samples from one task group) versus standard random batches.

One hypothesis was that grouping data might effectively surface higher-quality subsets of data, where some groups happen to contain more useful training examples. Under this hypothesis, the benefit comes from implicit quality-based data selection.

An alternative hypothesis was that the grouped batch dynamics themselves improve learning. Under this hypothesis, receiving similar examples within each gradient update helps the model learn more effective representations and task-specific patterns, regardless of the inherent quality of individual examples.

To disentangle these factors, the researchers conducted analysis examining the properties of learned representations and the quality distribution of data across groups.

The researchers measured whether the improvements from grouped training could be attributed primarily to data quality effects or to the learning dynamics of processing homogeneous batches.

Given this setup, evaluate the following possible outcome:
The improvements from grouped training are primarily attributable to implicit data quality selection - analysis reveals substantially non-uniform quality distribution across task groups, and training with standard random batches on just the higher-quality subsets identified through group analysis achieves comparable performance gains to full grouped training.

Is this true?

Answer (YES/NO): NO